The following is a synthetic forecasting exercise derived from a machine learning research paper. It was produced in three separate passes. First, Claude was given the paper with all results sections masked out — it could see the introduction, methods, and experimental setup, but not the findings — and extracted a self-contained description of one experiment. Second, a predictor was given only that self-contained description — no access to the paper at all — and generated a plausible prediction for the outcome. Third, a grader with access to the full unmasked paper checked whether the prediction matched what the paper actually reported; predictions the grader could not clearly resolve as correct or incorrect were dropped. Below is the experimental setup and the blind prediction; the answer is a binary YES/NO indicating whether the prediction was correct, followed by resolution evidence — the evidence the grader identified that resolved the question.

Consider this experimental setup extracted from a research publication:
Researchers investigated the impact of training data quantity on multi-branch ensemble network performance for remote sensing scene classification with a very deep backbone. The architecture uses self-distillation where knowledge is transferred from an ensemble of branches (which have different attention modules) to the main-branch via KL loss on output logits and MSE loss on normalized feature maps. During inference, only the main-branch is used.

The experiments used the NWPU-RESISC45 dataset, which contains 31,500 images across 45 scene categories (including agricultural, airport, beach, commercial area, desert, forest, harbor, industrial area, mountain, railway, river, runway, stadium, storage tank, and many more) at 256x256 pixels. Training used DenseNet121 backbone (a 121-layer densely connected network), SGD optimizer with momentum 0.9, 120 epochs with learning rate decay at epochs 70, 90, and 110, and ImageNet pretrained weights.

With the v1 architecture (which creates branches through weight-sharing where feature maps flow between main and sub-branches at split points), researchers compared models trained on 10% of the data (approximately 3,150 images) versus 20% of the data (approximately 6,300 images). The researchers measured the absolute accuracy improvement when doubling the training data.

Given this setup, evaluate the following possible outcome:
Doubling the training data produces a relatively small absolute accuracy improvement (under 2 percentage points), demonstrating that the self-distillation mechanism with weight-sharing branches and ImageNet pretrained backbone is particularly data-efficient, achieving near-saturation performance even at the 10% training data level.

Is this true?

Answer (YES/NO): NO